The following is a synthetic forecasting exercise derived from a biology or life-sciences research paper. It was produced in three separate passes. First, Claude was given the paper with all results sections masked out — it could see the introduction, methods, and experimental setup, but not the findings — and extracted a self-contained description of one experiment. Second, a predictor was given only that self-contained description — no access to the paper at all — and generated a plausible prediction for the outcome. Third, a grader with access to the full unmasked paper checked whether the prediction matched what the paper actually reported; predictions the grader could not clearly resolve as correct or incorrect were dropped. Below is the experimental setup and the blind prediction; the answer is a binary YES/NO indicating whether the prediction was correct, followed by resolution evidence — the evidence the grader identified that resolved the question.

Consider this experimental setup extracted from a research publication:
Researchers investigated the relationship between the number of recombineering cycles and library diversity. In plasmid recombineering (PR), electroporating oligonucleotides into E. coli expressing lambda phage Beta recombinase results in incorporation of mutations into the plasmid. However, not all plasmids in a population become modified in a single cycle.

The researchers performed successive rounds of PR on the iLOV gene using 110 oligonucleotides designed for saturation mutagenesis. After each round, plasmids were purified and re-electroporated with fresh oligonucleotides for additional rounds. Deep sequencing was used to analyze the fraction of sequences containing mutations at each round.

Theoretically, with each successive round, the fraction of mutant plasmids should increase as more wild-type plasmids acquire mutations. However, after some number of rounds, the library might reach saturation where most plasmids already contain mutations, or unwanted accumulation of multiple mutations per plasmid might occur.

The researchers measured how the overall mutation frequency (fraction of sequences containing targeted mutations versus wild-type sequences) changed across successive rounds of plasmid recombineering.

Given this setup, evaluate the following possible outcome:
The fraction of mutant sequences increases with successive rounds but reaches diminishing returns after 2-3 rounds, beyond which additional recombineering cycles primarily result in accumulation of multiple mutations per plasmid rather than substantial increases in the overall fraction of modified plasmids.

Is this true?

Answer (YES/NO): NO